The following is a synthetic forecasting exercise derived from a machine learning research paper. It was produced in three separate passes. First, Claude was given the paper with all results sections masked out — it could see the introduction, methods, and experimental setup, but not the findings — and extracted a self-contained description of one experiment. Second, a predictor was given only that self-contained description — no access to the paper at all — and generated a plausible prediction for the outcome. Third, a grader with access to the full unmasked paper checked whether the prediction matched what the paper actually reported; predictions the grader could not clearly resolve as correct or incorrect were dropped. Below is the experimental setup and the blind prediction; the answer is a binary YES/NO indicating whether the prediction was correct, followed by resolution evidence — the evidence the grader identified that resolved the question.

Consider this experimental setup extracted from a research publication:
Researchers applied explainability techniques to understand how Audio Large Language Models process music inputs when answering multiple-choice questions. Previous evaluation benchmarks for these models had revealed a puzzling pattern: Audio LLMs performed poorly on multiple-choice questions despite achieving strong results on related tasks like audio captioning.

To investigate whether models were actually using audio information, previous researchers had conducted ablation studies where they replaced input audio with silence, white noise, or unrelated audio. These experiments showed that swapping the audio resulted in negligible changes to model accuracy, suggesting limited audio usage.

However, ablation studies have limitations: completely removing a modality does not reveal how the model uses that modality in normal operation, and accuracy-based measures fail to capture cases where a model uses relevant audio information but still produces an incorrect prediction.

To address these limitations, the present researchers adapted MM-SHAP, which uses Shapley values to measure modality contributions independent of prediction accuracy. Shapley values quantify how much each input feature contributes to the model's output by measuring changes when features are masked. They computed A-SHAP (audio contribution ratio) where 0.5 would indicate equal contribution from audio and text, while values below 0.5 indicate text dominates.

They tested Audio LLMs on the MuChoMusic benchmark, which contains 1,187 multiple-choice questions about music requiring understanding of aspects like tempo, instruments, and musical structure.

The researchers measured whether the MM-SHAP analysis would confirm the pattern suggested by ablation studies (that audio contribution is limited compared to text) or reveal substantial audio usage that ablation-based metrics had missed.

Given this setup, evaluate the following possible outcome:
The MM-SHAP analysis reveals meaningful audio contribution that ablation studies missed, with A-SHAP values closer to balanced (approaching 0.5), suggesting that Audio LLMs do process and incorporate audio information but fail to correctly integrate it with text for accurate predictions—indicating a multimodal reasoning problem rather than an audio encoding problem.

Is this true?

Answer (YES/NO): NO